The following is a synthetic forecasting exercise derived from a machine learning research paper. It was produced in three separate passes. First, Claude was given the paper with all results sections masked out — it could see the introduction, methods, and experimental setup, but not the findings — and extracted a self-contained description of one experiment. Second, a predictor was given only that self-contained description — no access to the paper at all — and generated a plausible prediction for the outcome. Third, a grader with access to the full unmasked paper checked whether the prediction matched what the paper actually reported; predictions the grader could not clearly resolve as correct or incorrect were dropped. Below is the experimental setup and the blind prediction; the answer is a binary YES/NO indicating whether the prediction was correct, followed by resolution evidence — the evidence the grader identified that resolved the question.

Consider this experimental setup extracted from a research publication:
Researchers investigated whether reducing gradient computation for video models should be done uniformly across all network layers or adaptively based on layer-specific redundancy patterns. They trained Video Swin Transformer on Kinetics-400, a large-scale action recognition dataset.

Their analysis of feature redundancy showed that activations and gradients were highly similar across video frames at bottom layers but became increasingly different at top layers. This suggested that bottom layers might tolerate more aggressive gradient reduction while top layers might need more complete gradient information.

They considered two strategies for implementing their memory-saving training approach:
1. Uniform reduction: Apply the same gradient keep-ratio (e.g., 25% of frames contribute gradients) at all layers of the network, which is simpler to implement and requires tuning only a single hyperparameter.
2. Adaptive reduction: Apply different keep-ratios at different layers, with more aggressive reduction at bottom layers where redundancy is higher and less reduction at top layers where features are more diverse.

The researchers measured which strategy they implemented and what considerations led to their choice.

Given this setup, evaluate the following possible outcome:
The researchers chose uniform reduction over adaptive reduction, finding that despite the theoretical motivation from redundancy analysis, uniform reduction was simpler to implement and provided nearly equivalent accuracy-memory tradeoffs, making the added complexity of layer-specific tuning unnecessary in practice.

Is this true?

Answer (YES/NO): NO